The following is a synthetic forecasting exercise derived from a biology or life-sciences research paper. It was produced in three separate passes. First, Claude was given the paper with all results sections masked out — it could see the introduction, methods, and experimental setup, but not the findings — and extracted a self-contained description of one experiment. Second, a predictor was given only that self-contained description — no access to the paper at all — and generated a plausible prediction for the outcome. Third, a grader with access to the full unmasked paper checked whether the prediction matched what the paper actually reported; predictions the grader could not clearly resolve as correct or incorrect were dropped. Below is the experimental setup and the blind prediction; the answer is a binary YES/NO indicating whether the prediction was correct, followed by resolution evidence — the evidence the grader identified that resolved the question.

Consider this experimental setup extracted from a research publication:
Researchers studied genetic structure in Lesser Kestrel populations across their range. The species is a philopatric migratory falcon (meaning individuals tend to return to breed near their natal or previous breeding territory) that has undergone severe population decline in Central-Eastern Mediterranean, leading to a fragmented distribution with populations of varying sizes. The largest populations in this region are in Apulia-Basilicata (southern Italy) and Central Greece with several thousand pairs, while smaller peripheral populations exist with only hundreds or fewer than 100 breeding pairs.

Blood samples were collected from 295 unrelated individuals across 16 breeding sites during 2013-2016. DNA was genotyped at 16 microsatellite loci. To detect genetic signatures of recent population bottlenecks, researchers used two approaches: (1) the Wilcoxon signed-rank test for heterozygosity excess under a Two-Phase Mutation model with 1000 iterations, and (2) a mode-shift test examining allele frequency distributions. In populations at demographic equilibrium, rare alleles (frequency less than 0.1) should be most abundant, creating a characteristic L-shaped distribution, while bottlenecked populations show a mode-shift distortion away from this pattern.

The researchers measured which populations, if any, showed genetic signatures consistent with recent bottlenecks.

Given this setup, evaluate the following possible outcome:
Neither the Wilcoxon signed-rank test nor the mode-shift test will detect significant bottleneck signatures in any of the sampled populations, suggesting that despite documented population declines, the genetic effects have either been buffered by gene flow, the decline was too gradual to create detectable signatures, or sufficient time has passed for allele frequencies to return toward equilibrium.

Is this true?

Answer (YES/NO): NO